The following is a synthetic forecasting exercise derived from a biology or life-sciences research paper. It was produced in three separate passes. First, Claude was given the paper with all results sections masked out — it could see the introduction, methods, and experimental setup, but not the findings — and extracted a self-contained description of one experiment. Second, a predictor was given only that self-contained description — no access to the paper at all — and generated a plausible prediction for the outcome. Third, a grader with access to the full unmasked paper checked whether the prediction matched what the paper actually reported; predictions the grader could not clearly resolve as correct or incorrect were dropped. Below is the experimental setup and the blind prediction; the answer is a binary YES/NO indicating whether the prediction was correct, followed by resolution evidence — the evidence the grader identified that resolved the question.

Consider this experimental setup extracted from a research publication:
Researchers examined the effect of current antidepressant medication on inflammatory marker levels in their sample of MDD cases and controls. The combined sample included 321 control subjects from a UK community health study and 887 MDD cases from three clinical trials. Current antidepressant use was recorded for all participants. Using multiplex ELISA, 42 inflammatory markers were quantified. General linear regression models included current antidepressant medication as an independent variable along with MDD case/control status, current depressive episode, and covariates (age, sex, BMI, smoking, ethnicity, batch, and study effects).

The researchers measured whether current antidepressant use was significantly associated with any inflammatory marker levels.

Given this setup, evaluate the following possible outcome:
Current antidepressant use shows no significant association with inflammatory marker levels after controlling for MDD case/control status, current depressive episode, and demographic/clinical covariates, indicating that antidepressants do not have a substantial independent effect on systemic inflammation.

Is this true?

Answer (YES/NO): NO